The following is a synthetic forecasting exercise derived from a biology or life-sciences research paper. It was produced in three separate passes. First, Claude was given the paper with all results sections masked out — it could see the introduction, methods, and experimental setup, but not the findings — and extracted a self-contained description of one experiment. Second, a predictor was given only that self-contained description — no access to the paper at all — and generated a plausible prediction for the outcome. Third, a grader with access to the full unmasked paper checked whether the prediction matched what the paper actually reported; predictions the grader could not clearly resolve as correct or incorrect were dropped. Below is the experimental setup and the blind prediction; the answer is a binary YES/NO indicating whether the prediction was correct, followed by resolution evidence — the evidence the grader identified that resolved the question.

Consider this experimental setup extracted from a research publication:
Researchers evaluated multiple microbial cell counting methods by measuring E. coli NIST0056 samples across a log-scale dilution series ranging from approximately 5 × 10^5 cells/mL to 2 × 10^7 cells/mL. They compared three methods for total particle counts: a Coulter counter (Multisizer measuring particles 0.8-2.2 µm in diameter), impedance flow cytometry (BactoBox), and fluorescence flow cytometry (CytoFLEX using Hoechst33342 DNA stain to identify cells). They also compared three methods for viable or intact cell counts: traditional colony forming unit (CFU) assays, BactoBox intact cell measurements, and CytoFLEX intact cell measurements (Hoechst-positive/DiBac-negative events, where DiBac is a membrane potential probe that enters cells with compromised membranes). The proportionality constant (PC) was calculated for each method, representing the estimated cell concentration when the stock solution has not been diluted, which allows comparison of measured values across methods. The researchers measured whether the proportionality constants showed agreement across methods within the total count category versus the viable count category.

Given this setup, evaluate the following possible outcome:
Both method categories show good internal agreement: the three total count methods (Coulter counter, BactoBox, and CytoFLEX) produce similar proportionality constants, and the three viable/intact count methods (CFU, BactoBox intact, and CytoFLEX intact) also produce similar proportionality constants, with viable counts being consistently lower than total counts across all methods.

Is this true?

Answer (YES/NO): NO